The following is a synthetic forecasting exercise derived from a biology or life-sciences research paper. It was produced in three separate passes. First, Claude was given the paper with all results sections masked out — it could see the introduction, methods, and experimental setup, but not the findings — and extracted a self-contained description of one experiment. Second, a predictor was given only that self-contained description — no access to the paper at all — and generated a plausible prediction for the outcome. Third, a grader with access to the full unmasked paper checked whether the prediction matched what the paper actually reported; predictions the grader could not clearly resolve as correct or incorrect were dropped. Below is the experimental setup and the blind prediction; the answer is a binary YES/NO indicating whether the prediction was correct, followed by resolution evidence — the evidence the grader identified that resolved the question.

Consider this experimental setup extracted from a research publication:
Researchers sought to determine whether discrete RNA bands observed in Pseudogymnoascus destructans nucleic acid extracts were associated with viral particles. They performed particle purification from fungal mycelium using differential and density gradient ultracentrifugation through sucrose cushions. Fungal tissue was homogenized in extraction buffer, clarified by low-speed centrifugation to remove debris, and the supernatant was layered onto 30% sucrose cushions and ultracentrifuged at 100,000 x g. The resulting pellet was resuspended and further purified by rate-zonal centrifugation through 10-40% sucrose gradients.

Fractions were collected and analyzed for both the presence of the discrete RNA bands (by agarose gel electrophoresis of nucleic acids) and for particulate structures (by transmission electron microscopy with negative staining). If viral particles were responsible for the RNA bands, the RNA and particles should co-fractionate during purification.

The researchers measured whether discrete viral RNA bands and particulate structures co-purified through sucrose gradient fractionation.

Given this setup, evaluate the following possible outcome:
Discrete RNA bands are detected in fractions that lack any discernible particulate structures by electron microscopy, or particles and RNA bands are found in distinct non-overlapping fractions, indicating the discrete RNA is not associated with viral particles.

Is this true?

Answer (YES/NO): NO